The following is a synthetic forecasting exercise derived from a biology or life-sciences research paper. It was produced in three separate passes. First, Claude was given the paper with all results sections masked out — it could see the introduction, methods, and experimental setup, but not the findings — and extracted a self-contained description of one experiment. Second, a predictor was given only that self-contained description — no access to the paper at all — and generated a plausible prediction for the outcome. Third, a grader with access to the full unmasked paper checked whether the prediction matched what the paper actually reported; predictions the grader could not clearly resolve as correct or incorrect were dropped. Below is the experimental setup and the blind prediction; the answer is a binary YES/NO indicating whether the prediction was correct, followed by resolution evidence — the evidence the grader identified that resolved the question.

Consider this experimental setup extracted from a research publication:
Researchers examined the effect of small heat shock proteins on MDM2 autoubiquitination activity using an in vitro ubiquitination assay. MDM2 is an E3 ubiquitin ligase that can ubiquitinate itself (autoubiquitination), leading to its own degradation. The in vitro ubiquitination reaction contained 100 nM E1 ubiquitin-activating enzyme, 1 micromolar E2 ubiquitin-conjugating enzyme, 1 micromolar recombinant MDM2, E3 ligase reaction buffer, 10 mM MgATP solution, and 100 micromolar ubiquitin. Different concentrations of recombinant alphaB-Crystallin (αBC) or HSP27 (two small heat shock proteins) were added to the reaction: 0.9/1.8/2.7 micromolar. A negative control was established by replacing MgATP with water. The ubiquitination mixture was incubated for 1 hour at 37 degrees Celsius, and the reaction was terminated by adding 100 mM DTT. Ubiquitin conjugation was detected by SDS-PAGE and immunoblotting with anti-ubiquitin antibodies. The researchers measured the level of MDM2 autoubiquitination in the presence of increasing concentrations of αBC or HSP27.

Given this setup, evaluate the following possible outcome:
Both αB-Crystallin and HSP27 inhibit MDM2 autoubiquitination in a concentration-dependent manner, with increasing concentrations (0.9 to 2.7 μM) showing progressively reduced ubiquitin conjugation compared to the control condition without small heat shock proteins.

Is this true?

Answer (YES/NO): NO